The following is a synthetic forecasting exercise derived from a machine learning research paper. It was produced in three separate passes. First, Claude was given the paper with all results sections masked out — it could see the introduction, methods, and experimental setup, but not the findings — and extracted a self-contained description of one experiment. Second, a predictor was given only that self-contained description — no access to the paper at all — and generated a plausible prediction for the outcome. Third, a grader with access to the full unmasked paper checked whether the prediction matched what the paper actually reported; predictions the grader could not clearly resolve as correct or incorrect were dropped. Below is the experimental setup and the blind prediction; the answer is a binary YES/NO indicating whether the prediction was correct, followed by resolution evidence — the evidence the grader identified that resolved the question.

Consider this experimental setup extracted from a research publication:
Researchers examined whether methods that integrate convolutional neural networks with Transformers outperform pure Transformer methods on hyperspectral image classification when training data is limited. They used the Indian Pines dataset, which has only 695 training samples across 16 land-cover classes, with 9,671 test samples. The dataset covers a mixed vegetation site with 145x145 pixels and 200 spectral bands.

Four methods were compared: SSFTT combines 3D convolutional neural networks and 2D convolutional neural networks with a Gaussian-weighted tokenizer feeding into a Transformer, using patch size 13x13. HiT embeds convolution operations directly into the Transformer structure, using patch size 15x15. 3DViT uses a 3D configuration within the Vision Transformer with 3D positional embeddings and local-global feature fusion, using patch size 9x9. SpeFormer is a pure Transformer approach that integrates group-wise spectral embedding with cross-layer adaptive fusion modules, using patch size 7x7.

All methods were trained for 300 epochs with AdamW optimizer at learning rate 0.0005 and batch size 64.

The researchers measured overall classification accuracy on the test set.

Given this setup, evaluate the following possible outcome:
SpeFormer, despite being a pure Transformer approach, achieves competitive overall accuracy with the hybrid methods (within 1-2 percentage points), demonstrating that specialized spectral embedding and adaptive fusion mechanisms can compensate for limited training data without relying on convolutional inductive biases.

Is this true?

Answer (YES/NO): NO